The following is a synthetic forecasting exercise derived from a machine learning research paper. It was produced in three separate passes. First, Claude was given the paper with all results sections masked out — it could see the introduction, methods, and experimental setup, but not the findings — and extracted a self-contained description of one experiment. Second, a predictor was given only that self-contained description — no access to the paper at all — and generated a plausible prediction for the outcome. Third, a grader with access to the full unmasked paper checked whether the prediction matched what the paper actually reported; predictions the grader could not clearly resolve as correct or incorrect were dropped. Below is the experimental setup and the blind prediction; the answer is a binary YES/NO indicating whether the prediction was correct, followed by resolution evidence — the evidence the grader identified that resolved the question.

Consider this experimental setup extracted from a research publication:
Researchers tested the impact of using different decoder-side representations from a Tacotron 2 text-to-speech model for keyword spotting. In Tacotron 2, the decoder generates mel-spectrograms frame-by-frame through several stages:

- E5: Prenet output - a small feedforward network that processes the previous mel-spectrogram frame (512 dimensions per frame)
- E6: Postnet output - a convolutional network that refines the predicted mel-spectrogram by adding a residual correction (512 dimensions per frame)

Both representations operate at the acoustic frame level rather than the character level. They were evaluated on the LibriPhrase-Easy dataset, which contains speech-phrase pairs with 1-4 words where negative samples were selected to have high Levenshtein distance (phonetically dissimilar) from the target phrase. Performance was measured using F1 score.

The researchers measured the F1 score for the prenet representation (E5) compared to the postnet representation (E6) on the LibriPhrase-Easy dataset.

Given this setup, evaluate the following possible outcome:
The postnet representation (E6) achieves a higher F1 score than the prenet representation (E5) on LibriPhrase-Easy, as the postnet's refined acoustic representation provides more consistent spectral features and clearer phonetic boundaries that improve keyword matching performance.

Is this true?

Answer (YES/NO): NO